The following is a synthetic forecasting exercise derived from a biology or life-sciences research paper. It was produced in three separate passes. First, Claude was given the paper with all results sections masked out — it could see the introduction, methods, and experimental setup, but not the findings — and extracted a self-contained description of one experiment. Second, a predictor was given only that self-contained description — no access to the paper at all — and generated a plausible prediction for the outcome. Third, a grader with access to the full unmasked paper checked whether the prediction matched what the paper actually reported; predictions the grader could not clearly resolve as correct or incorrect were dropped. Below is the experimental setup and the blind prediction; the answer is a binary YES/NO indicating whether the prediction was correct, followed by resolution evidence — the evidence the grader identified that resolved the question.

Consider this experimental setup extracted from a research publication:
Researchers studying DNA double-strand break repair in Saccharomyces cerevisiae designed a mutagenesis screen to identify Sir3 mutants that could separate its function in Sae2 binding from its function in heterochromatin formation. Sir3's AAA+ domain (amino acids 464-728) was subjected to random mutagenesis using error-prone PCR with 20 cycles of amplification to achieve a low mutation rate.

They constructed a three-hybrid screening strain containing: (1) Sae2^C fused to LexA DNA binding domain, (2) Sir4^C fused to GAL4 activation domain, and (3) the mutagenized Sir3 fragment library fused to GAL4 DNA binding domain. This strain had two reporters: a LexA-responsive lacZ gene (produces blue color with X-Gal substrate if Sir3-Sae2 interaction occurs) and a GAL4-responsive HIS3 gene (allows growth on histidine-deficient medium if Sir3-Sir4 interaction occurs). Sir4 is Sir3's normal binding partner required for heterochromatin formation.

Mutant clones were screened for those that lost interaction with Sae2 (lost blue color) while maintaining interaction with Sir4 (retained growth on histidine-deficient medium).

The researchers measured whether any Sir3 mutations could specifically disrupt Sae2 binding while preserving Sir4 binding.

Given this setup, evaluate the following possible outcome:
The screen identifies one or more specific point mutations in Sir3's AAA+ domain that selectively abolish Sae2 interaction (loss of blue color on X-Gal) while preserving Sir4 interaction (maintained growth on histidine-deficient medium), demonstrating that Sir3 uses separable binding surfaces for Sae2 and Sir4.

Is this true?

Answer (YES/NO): YES